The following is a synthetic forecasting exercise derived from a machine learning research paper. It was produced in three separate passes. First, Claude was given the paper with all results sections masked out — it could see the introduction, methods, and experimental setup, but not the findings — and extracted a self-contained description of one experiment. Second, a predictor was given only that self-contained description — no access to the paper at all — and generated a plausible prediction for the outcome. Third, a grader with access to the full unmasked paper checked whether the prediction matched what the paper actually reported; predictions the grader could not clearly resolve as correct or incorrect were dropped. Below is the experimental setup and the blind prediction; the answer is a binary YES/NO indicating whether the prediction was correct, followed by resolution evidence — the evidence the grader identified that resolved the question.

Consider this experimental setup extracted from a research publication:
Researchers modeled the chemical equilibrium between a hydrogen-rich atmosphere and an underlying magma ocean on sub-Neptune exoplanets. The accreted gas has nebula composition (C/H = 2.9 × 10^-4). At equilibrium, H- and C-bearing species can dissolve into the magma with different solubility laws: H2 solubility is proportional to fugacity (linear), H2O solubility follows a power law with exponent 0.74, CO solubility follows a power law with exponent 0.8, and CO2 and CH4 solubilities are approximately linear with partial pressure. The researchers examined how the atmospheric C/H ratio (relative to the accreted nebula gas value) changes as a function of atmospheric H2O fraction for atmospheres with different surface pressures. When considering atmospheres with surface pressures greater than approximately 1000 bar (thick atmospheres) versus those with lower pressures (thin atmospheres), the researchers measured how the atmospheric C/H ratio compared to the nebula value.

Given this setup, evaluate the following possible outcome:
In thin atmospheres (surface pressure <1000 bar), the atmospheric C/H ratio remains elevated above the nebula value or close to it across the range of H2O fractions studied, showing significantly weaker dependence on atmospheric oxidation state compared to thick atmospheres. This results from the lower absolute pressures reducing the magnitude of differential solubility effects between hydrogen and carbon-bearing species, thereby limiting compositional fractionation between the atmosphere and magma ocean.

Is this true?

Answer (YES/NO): NO